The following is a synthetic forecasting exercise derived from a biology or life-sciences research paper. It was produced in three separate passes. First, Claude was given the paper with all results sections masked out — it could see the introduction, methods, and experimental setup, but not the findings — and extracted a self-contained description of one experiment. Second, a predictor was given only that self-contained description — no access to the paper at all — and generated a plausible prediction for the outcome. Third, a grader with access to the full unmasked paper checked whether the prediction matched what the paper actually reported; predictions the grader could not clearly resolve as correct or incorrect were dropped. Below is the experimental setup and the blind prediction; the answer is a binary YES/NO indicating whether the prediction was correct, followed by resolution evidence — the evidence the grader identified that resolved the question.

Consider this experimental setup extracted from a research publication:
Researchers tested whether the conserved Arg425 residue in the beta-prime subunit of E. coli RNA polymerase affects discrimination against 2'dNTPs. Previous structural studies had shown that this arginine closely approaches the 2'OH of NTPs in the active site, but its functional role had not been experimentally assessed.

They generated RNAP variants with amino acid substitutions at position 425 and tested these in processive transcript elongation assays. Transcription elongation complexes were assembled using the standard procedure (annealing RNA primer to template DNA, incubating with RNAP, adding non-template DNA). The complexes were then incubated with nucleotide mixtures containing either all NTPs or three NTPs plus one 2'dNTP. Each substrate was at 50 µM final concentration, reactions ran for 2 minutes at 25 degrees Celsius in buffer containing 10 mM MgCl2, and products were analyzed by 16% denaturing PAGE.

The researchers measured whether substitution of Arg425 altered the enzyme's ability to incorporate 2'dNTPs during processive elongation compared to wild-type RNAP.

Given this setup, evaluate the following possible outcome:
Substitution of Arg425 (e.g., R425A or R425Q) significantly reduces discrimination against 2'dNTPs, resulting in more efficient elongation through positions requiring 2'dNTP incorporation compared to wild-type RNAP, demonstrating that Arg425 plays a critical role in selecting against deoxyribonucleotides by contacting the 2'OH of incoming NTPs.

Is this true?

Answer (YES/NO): YES